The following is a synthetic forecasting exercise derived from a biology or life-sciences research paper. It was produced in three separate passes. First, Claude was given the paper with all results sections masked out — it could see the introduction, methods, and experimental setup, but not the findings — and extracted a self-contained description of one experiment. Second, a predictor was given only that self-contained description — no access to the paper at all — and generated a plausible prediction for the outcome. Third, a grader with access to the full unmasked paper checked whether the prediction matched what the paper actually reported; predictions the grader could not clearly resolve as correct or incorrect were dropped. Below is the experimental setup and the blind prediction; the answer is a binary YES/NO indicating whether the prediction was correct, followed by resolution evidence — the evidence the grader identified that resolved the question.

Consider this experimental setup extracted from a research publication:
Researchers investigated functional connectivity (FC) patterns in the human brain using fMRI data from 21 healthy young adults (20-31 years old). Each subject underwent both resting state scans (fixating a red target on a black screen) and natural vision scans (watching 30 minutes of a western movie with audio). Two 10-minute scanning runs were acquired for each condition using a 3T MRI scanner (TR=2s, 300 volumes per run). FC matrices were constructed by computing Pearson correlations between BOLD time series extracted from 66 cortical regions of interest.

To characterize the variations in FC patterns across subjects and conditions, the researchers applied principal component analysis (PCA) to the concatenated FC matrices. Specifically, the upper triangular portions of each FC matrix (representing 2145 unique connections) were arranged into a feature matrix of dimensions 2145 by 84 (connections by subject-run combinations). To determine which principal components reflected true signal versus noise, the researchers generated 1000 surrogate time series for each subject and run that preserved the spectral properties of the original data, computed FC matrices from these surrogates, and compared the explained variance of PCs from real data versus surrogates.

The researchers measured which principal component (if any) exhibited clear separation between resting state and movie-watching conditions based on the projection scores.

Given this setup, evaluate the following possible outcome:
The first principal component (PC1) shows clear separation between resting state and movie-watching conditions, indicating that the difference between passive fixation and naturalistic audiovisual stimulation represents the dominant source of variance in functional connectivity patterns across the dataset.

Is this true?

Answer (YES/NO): NO